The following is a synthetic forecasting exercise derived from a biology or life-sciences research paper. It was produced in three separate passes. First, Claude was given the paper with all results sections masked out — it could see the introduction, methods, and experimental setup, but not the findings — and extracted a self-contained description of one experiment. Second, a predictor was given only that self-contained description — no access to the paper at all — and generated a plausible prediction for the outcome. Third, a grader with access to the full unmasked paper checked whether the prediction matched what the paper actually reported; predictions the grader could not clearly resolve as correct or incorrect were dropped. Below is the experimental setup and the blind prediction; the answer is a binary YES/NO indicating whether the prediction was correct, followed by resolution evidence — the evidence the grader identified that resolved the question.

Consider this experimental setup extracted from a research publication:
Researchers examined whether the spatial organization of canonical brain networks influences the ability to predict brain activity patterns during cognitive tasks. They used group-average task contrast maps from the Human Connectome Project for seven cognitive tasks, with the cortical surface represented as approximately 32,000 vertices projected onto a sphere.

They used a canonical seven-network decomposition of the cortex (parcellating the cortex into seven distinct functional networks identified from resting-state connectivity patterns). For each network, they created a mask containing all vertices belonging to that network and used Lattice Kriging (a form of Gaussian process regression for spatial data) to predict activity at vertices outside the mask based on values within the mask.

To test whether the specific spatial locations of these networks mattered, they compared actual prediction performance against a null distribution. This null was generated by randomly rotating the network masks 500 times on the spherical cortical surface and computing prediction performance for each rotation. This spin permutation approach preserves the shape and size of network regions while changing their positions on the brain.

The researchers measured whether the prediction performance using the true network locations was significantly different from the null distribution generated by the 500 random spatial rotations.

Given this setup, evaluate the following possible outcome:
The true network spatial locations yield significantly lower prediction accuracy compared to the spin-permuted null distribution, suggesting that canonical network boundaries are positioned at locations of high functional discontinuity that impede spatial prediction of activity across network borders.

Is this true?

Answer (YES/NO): NO